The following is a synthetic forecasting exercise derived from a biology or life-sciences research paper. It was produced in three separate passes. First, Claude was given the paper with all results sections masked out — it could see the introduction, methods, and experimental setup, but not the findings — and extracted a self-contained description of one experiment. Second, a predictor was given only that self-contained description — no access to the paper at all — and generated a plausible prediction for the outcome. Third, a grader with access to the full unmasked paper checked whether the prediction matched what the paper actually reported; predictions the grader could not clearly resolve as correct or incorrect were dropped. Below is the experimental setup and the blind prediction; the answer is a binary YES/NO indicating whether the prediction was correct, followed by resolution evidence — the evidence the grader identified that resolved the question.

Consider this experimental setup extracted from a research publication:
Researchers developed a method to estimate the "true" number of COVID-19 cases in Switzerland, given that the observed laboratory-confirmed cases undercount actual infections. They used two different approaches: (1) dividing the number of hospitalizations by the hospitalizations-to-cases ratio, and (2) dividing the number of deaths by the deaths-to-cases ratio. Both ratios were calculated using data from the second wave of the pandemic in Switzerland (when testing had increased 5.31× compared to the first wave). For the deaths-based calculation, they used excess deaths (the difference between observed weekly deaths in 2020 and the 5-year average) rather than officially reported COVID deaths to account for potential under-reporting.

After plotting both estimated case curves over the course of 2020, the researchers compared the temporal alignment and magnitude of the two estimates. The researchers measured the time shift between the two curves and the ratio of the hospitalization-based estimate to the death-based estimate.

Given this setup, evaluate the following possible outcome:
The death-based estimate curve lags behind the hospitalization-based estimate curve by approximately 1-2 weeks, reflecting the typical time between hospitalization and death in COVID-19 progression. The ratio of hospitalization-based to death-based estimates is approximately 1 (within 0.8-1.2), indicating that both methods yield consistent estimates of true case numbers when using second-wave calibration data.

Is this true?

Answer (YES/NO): NO